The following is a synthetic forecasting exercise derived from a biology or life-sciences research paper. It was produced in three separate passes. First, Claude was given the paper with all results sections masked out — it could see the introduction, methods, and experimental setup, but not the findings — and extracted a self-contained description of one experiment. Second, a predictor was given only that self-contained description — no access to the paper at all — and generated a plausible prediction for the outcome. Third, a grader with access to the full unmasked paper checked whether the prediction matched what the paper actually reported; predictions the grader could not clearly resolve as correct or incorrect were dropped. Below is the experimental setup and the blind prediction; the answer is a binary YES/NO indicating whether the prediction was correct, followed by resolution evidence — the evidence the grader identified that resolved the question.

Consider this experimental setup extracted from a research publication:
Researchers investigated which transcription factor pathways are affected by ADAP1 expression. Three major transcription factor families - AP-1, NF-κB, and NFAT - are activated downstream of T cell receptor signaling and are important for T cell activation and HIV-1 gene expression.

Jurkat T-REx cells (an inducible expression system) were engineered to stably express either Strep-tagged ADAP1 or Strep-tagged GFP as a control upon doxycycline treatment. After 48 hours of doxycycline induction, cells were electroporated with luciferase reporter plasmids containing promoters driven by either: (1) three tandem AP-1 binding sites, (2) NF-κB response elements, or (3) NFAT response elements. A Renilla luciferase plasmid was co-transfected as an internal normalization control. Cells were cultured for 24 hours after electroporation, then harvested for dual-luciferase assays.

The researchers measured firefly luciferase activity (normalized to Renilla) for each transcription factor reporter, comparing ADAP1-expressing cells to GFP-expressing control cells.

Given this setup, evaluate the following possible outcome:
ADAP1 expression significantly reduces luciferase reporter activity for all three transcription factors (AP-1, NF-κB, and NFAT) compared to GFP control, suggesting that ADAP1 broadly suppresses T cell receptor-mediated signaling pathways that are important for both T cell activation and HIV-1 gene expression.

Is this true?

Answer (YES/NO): NO